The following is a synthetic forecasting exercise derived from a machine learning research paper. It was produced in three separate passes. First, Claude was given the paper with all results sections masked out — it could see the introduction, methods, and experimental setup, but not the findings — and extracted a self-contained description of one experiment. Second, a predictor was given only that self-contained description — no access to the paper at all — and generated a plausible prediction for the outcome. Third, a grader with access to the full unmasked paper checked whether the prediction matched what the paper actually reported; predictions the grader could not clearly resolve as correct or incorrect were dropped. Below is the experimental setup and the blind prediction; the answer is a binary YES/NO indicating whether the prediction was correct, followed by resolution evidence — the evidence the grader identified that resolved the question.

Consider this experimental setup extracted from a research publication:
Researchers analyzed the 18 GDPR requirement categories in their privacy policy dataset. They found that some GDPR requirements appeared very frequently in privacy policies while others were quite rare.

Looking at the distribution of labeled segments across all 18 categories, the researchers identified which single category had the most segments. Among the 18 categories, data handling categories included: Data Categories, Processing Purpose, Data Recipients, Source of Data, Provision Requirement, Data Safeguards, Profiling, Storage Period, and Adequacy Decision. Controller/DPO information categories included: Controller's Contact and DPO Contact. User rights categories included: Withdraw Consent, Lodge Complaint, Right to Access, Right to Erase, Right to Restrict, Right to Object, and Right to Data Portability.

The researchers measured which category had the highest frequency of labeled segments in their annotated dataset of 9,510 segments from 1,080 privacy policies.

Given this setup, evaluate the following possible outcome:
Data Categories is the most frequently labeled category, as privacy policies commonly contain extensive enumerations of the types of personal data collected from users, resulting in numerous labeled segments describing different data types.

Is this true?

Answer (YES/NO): NO